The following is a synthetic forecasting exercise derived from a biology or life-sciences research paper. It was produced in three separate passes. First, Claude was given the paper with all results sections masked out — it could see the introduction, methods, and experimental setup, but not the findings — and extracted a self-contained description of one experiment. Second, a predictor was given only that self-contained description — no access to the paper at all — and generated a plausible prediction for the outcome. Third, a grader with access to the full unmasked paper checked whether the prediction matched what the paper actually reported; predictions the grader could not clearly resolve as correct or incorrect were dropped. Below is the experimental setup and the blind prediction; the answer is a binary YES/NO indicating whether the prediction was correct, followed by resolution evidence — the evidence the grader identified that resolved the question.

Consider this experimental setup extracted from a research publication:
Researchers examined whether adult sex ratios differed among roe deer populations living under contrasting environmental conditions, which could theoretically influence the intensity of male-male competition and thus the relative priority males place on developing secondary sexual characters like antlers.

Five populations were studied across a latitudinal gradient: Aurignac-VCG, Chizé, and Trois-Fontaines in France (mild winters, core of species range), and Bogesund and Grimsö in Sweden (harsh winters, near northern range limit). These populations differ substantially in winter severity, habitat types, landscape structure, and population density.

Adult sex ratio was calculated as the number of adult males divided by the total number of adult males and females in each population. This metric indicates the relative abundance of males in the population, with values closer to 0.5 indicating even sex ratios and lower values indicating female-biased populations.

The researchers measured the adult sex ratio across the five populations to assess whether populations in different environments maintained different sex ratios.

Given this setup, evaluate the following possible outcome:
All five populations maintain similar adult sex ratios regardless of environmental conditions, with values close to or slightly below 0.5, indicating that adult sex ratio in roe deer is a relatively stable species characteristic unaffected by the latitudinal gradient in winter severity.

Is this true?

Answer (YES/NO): YES